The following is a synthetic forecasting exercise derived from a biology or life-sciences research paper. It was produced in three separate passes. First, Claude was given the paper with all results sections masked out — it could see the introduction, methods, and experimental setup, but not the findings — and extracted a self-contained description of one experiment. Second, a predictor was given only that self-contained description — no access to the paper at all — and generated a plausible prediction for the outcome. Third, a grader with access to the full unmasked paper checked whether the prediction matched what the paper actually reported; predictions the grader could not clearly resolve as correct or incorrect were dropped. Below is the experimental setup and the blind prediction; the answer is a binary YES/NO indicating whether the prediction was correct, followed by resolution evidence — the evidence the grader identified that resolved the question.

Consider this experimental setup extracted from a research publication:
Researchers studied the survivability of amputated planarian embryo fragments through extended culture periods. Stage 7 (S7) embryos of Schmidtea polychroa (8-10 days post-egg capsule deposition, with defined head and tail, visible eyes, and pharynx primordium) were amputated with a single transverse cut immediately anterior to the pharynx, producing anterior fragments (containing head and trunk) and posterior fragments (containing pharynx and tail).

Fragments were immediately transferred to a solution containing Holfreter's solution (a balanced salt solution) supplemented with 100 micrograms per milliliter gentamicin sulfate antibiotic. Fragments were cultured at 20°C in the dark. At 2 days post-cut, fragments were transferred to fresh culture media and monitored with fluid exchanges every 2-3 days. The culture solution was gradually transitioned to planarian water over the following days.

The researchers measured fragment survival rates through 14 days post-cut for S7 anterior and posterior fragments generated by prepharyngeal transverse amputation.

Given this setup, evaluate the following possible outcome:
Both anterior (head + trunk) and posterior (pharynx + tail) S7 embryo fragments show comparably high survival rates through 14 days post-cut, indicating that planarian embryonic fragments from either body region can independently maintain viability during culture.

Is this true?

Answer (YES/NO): YES